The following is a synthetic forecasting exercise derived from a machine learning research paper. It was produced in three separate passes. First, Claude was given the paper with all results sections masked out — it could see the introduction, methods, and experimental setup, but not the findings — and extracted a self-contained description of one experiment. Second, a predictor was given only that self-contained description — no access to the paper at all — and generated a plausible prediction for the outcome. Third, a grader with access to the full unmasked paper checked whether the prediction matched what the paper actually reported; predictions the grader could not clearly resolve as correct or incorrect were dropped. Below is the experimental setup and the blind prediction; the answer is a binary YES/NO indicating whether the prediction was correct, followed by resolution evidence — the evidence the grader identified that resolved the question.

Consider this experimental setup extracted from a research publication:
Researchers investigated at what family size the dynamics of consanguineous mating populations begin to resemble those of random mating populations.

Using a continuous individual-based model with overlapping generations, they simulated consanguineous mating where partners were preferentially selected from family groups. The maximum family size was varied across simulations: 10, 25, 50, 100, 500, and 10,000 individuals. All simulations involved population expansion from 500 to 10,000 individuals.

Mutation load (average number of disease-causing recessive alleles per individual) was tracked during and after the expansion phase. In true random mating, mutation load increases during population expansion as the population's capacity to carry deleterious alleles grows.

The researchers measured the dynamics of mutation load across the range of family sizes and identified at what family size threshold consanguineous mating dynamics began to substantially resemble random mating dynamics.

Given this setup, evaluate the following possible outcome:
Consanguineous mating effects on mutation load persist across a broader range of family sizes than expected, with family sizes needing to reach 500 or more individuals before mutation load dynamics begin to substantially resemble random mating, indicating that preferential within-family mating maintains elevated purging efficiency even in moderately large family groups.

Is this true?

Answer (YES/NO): YES